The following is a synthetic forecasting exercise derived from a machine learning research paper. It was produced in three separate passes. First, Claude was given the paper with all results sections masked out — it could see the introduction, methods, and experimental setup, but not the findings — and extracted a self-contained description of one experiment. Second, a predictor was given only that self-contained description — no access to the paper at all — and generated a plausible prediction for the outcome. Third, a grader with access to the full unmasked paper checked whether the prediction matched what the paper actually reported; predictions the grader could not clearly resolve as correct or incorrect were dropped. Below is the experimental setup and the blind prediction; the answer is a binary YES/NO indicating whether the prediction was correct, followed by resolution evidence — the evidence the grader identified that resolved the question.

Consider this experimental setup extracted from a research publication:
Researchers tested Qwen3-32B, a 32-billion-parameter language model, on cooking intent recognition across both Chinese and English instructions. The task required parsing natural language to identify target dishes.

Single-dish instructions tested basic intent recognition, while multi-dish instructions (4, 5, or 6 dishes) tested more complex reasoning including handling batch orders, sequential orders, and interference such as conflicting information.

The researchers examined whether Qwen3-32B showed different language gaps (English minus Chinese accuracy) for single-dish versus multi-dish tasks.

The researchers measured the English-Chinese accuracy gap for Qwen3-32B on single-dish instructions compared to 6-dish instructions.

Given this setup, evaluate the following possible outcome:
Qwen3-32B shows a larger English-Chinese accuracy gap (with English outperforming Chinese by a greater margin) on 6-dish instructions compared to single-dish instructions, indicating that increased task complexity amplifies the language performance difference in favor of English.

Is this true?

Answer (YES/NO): NO